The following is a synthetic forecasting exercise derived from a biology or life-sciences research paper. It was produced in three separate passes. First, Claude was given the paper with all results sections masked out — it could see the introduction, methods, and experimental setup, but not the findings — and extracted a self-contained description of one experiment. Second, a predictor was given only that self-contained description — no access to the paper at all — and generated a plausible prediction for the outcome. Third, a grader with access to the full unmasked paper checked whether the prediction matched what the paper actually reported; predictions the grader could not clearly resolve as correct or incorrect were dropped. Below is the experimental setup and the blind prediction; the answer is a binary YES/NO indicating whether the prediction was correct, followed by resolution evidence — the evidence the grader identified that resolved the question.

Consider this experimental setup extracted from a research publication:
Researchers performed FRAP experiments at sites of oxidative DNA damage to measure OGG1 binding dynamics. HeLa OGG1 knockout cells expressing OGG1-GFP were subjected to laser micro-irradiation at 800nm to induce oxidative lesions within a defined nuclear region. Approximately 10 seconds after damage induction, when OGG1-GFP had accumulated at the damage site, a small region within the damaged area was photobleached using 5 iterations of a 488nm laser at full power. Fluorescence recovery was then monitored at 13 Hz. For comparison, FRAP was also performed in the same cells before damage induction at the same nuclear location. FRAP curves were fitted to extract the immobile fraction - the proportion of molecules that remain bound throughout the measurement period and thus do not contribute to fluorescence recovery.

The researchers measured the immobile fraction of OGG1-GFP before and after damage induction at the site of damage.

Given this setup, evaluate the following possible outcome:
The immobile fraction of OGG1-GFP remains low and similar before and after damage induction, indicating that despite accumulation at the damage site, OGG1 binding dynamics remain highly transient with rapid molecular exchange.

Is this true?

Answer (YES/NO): NO